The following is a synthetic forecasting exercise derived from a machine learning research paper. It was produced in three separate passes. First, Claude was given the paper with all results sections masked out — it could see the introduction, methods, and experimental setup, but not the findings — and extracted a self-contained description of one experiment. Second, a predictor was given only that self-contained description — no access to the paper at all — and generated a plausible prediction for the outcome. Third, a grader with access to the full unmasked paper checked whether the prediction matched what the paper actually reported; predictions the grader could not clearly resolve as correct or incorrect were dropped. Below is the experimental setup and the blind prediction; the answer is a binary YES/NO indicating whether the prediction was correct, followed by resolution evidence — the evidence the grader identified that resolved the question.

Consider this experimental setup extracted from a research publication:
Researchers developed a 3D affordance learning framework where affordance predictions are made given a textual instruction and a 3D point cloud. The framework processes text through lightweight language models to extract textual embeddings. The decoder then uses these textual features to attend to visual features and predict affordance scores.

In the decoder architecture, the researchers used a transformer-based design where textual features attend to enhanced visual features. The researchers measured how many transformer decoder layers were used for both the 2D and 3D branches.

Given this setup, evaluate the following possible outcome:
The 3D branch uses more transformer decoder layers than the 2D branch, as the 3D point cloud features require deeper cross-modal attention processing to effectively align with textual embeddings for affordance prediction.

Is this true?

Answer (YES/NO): NO